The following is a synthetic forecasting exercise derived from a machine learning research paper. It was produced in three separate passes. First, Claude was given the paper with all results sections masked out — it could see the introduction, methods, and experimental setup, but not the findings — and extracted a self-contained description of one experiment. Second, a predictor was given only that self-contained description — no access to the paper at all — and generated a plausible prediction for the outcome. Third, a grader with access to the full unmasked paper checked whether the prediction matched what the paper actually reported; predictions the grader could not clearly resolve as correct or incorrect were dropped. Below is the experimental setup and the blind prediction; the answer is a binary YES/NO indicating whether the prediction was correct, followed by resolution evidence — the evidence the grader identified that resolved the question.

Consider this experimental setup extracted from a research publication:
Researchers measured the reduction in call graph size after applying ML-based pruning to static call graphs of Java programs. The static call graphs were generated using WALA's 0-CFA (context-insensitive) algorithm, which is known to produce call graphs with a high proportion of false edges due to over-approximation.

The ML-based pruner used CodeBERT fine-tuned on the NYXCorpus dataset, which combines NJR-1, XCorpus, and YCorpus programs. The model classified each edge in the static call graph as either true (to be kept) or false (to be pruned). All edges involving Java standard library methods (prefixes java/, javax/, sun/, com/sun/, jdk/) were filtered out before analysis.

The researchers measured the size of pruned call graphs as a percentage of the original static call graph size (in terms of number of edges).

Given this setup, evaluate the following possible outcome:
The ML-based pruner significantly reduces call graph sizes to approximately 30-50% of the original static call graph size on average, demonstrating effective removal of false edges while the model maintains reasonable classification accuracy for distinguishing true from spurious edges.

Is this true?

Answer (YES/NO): YES